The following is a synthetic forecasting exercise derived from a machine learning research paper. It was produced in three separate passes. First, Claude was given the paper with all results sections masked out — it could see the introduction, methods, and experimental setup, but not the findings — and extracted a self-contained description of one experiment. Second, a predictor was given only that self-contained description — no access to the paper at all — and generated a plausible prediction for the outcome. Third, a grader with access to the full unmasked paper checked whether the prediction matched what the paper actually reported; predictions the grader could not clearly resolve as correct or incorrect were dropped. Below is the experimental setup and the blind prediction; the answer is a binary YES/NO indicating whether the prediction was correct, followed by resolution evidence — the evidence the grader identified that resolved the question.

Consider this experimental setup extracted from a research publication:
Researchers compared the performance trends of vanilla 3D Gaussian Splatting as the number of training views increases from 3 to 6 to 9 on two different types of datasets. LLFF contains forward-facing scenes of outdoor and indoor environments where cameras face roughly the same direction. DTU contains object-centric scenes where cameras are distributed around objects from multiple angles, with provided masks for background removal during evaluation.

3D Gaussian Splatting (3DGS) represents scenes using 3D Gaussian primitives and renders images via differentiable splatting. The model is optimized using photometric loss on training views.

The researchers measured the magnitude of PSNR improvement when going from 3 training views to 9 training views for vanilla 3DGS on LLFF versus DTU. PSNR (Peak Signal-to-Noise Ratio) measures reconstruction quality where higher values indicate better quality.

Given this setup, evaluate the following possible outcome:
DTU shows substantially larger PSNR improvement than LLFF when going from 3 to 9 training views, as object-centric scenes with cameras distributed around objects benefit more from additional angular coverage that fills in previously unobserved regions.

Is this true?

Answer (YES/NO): YES